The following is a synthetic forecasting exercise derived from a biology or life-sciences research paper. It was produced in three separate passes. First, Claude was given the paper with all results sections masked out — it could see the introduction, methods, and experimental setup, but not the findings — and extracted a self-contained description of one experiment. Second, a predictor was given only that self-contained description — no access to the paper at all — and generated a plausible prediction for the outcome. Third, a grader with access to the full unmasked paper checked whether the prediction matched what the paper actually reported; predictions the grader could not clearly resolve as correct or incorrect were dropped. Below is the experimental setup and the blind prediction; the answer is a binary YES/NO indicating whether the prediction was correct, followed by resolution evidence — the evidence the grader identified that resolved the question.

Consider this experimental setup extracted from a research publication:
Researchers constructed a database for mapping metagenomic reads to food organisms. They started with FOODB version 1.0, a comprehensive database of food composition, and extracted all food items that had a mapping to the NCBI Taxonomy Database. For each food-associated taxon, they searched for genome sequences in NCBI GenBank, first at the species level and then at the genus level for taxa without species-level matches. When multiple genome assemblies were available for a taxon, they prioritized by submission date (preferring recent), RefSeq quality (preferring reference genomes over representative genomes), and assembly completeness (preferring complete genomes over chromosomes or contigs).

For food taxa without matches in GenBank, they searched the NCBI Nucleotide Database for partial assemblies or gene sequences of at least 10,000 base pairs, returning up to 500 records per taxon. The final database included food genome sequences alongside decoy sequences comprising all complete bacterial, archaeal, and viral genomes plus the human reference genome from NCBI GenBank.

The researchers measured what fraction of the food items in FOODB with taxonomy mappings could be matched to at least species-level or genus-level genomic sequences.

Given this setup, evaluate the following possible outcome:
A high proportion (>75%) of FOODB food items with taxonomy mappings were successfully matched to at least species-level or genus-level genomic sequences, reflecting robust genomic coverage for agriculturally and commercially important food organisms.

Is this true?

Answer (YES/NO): YES